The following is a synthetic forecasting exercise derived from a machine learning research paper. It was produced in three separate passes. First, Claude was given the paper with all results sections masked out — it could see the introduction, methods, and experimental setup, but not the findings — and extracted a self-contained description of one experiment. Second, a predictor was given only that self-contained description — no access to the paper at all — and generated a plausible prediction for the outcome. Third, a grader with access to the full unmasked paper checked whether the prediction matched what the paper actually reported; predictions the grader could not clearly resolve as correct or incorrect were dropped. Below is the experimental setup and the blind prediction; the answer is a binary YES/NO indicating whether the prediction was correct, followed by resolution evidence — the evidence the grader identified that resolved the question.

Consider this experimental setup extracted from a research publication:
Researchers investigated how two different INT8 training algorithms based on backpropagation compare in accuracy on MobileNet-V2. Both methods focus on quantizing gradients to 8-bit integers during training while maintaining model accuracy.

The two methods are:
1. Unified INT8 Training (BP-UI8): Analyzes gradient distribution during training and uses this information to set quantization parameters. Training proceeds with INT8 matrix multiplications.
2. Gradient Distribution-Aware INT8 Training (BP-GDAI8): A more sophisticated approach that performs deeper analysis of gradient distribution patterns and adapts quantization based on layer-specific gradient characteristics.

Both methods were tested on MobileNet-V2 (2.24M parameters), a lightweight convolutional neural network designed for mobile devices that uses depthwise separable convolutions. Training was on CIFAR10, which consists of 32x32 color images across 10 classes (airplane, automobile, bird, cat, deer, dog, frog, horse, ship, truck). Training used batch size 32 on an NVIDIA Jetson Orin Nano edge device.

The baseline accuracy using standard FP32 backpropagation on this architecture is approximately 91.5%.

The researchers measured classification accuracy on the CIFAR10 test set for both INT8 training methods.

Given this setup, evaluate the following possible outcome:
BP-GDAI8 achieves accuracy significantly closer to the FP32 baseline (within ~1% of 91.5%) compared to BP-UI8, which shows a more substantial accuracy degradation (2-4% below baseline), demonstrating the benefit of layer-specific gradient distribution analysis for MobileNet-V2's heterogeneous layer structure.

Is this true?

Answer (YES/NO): NO